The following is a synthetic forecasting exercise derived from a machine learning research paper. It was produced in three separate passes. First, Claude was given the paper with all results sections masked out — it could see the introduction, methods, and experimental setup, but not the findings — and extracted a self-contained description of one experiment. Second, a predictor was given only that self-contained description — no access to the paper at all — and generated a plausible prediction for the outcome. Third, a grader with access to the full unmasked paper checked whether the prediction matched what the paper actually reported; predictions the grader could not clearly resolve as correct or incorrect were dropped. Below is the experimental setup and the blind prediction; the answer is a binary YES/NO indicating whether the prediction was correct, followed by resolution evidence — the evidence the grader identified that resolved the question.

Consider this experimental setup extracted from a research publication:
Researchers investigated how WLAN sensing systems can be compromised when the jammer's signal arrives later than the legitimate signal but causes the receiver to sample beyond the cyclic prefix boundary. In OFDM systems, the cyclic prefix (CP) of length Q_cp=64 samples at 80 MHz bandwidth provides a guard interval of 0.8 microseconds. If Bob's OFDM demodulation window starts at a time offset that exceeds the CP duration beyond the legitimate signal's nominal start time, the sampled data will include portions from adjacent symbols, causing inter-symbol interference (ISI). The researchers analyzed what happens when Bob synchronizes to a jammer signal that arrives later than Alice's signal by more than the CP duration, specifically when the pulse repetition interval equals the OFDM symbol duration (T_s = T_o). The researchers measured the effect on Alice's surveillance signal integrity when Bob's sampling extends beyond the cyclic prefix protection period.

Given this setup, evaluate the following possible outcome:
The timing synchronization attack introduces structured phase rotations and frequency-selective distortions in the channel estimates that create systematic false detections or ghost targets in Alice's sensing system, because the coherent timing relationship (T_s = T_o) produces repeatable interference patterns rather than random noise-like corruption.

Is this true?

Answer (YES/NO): NO